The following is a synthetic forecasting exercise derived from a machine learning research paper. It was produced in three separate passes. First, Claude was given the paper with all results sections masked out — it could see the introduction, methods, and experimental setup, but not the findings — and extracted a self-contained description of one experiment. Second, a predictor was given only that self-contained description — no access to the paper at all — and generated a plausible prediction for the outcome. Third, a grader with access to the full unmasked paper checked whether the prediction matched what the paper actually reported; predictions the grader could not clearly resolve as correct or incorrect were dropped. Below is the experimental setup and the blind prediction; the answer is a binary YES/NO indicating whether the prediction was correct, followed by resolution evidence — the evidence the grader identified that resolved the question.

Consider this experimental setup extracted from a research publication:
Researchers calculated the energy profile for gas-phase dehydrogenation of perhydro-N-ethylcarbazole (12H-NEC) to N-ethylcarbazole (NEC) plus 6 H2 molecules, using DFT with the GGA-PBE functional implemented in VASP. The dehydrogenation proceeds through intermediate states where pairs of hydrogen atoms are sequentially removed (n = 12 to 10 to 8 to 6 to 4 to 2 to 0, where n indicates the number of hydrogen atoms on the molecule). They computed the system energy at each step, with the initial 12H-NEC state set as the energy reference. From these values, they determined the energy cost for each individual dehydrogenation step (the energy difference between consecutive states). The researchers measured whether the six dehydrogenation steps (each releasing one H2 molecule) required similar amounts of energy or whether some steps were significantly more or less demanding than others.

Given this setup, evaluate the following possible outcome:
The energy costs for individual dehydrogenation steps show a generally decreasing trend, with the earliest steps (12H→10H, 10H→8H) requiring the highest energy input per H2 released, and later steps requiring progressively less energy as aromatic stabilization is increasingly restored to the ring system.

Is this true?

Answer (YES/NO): NO